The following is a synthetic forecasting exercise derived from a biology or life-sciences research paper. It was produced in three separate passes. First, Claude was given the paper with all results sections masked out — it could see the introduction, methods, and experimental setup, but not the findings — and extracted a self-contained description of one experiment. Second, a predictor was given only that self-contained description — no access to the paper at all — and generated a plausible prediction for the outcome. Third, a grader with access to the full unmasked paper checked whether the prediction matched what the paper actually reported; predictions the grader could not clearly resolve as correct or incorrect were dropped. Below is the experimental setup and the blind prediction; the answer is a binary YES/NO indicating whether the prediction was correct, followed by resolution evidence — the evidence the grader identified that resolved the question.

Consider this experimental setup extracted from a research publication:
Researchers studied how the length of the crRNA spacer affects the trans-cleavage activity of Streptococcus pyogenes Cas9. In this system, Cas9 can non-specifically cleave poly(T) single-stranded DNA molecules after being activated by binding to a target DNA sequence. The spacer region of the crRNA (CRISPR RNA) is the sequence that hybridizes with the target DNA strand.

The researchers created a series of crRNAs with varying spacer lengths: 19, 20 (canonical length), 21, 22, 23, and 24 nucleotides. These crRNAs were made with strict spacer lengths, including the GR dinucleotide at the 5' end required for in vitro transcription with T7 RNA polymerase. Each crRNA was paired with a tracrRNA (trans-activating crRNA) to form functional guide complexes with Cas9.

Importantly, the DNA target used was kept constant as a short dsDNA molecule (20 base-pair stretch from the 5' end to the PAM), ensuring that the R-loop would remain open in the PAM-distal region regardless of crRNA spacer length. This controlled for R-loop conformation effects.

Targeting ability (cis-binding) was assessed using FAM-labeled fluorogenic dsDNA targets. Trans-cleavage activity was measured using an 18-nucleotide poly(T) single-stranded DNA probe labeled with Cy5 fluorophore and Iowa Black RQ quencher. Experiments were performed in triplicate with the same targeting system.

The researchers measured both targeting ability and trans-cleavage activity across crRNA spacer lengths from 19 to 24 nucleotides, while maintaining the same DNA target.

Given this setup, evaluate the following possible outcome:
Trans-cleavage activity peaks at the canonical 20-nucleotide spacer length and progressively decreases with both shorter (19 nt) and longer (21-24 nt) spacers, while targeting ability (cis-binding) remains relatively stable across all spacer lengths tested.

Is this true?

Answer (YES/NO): NO